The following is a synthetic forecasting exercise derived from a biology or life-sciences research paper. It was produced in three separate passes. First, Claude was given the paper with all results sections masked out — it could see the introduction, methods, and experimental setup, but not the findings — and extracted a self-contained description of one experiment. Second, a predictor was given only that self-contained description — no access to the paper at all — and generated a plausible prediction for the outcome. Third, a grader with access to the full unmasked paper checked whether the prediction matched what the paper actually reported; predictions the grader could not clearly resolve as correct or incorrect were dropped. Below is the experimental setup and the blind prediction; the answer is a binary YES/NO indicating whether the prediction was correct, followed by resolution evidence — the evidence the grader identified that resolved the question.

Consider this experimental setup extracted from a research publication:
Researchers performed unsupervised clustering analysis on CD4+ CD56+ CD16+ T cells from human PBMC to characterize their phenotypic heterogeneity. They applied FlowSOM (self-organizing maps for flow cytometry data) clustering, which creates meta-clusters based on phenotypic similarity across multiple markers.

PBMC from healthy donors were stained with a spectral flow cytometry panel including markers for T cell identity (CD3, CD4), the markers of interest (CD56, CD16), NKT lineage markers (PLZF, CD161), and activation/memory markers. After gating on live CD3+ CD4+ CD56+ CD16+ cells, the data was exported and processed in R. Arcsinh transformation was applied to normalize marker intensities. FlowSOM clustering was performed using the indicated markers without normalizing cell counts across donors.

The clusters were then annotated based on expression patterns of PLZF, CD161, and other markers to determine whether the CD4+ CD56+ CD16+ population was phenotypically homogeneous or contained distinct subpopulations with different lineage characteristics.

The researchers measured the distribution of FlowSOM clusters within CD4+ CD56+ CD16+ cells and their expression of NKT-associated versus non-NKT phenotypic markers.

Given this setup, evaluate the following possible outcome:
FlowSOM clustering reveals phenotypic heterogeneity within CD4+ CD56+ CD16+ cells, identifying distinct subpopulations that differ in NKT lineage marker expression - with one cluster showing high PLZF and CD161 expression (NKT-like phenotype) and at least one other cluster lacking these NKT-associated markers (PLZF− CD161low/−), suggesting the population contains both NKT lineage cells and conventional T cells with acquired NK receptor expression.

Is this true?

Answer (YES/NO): YES